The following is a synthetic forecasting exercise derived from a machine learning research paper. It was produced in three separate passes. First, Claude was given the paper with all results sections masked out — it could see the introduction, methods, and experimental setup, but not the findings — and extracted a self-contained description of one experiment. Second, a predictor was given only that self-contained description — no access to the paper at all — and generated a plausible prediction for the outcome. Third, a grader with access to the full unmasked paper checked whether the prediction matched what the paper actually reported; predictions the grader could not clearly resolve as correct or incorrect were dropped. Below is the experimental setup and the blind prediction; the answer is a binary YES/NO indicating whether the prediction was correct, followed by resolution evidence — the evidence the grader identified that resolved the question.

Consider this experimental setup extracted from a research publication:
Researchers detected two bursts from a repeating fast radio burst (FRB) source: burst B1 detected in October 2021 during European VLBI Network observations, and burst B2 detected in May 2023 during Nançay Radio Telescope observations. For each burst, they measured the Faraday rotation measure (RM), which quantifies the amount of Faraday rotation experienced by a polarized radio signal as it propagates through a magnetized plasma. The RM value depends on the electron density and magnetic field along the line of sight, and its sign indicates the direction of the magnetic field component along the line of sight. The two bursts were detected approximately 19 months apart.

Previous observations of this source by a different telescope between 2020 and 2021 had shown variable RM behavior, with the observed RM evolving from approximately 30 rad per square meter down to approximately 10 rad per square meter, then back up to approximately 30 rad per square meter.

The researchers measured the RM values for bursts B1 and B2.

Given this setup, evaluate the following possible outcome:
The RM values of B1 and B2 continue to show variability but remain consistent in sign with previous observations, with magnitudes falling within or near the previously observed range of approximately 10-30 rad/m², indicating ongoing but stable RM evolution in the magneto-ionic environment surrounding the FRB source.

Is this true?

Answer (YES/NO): NO